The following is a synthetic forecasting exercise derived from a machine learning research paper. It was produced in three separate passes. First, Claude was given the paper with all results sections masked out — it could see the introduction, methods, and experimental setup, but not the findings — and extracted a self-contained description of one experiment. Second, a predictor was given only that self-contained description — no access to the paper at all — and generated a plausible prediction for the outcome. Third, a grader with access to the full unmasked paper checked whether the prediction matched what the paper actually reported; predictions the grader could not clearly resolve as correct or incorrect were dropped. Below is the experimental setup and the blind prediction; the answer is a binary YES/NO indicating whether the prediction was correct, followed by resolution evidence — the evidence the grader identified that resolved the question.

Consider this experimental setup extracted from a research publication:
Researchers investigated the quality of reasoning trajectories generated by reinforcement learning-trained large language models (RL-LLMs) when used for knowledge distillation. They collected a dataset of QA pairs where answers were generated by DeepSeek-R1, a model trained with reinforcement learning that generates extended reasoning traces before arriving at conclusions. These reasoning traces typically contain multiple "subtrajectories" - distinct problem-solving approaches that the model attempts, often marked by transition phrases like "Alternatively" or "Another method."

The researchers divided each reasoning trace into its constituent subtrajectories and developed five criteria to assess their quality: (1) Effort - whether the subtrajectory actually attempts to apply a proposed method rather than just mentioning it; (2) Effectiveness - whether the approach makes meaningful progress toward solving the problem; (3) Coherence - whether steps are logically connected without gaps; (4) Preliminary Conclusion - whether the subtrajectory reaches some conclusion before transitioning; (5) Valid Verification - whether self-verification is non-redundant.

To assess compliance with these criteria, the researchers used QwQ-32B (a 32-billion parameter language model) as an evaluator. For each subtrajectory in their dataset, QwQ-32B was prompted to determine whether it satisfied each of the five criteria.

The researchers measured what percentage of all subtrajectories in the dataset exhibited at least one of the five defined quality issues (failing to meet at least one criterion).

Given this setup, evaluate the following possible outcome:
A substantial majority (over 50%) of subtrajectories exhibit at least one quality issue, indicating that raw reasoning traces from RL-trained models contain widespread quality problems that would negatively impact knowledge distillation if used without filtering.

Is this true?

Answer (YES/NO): NO